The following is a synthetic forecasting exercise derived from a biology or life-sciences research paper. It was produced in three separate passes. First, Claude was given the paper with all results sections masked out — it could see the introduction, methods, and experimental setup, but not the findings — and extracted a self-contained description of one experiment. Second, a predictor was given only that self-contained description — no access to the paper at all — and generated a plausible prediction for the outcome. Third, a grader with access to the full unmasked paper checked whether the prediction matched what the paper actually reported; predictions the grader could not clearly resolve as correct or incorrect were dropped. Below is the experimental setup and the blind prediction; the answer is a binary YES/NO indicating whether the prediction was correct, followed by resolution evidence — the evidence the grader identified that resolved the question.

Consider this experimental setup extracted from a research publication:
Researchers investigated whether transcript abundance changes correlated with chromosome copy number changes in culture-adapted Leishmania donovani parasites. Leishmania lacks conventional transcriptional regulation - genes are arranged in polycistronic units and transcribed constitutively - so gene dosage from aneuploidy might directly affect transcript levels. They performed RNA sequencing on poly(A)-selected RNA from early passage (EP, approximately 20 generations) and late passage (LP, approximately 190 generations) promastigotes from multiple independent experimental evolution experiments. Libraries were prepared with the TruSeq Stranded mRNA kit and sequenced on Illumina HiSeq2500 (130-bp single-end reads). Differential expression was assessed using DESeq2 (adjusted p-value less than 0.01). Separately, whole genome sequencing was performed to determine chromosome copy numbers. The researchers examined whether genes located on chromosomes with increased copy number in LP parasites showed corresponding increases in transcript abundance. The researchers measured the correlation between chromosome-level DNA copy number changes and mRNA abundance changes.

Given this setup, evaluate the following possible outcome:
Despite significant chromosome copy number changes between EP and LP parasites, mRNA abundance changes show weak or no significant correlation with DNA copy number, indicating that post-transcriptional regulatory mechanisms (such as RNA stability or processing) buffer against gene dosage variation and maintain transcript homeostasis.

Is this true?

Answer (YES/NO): NO